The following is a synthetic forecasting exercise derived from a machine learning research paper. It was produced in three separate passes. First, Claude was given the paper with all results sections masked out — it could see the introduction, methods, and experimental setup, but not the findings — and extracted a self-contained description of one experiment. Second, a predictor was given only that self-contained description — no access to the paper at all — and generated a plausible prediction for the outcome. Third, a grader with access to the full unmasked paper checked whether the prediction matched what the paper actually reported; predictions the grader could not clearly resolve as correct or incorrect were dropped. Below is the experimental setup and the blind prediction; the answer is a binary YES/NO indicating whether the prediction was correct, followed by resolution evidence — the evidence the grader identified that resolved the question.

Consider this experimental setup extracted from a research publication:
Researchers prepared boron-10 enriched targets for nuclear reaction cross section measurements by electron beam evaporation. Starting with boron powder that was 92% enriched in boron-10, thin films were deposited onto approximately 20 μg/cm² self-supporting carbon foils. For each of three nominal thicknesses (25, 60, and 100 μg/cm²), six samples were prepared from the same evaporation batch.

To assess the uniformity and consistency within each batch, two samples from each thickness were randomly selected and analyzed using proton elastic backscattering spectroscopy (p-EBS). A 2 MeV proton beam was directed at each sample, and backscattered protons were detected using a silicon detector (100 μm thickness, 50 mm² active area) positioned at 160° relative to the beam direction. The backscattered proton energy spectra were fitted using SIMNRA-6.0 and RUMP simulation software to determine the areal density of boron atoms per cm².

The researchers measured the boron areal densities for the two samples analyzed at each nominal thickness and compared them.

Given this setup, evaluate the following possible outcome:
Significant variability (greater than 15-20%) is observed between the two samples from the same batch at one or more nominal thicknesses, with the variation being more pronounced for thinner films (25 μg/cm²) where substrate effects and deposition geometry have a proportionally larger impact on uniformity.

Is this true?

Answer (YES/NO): NO